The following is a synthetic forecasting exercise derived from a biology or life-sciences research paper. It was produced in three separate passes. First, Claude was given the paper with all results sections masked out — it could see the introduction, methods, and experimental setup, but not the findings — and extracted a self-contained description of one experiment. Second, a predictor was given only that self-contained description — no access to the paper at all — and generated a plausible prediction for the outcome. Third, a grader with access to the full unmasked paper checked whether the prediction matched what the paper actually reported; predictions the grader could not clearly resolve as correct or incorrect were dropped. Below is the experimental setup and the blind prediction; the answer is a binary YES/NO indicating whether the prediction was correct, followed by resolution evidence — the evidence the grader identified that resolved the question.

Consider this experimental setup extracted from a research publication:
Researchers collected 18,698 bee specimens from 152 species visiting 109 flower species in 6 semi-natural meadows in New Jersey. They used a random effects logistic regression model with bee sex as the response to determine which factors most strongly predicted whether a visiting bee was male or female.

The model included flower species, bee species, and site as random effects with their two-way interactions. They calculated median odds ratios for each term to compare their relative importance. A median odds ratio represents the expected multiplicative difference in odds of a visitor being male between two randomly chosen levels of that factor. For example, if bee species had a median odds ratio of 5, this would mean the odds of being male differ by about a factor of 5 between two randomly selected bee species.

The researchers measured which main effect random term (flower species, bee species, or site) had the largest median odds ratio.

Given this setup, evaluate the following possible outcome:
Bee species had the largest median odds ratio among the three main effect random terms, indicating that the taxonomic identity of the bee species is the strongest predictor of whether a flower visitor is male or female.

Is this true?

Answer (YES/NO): YES